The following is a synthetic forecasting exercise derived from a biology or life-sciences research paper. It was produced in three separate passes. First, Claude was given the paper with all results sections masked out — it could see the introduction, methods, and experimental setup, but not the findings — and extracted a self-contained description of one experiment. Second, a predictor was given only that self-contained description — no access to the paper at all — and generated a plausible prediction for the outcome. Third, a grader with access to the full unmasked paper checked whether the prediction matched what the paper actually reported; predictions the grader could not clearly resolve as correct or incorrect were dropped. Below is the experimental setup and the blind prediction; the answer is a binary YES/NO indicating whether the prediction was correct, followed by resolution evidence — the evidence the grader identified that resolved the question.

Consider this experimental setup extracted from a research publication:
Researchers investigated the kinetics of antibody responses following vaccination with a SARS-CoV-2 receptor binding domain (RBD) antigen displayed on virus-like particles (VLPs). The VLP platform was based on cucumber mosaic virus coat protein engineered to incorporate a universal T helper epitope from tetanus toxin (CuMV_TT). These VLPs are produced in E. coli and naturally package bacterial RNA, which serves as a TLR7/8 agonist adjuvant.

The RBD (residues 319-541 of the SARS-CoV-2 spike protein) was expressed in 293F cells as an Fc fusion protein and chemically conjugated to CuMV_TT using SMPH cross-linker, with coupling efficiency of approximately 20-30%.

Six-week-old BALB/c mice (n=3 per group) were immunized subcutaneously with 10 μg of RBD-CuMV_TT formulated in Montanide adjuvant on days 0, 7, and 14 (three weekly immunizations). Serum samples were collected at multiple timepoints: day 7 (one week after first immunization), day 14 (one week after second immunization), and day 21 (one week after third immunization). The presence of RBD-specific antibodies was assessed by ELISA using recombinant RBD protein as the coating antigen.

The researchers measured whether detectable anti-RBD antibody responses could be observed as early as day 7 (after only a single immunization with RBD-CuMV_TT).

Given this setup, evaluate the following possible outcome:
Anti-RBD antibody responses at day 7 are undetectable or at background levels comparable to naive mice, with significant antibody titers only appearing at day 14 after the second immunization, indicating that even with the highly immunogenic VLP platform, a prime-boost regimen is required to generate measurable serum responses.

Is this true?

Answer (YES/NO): NO